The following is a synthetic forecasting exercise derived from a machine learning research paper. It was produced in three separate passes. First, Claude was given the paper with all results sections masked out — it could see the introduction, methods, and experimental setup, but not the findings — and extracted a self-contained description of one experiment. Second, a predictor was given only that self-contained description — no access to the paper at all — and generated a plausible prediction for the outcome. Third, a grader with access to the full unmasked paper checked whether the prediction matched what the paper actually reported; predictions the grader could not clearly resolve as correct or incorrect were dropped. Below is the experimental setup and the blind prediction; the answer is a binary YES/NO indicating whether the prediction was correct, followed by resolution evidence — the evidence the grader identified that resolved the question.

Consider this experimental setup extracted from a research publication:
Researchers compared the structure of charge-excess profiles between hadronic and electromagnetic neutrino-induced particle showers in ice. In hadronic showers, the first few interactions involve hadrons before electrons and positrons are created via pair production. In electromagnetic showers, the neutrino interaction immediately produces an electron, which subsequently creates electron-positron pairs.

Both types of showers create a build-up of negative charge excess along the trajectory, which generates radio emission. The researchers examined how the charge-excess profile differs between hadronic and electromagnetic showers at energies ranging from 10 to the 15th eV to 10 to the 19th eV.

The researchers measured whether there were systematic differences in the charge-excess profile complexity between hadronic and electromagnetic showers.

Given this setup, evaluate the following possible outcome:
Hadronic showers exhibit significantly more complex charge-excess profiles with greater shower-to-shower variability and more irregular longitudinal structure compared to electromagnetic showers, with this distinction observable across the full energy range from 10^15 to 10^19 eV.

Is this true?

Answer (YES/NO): NO